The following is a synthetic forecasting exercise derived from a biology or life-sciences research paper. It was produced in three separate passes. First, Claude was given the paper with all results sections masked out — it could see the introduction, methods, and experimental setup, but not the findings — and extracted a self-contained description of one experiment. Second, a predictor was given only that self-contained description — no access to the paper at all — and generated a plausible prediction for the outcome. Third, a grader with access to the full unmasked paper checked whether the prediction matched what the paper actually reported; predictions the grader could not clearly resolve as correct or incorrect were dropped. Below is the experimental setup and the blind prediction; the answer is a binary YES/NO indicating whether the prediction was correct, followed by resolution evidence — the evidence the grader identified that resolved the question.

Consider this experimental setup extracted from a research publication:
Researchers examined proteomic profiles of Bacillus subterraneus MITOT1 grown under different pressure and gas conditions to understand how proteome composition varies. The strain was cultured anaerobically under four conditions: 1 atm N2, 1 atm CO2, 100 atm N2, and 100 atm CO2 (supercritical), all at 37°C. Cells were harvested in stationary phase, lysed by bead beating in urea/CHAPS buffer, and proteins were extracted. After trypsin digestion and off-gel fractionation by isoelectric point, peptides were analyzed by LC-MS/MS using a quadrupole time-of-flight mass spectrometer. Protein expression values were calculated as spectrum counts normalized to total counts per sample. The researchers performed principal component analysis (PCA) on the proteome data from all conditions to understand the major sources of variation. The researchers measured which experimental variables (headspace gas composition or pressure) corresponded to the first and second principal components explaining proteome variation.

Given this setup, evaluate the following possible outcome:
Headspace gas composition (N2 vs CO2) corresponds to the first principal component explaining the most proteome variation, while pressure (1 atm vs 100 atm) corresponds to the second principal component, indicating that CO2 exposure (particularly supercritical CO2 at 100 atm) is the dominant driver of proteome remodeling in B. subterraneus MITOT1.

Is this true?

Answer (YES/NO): YES